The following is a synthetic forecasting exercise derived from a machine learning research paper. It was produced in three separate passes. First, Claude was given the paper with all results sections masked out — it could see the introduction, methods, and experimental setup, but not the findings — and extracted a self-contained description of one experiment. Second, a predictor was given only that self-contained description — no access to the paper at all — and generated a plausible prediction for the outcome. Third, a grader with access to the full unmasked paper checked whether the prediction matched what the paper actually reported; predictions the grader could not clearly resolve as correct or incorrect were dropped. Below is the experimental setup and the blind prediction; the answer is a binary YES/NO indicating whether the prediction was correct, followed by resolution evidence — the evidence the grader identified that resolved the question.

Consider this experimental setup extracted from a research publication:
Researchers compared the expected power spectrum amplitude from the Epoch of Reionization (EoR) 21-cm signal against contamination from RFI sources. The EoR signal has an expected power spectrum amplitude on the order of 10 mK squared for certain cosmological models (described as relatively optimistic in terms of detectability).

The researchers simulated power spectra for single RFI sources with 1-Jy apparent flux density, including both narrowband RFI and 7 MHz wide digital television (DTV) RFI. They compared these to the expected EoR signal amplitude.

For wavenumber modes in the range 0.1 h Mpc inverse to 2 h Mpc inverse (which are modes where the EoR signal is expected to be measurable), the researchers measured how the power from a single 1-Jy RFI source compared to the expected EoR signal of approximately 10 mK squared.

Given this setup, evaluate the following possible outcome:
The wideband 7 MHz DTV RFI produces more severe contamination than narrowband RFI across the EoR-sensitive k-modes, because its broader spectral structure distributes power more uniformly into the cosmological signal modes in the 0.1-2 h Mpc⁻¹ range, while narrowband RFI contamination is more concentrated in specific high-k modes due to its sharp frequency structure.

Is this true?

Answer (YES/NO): NO